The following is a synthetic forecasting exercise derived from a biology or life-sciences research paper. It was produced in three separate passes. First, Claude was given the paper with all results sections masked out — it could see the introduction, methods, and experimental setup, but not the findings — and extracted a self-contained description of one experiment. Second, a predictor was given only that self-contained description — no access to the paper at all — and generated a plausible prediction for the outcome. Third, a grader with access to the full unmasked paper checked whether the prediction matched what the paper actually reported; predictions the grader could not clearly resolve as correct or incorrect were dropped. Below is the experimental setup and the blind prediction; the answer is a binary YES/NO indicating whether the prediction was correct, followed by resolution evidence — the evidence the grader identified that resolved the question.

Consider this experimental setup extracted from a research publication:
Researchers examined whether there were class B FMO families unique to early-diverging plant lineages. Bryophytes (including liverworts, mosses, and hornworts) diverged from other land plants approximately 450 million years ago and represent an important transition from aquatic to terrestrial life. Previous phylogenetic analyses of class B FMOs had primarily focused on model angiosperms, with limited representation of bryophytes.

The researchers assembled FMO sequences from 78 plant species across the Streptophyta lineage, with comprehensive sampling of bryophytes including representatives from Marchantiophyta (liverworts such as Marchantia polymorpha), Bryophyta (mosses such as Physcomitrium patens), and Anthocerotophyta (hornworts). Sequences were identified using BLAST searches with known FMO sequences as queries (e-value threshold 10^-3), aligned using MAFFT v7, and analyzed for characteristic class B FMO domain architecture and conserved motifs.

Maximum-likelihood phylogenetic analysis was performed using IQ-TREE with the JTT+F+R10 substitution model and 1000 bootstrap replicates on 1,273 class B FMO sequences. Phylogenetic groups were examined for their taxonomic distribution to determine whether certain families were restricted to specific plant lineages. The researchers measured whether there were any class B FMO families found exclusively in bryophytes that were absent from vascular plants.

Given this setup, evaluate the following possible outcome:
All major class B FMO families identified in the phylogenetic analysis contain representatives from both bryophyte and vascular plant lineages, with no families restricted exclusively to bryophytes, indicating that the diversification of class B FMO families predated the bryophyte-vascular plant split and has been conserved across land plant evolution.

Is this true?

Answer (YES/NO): NO